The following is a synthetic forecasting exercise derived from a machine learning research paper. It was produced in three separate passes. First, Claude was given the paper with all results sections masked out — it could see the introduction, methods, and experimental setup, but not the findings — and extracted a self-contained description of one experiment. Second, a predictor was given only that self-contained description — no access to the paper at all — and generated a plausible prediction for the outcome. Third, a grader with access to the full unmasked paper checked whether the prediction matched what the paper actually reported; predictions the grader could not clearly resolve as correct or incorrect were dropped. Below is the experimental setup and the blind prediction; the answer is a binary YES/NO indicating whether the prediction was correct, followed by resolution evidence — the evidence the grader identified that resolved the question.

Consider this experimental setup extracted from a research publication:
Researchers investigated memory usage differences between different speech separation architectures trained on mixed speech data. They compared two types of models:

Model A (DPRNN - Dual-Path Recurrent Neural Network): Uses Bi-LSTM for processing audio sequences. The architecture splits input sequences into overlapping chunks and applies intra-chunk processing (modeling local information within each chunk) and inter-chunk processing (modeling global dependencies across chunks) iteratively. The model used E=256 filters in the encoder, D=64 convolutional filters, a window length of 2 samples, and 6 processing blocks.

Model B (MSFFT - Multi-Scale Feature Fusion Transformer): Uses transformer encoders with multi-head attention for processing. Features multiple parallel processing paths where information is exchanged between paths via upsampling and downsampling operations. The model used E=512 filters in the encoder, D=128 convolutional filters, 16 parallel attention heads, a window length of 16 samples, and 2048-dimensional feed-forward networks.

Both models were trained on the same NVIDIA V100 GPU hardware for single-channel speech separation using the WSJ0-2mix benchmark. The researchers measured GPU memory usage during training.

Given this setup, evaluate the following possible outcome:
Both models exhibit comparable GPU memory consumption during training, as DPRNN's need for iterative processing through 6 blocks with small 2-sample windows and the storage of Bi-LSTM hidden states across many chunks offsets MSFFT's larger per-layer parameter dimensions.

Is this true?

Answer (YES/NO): NO